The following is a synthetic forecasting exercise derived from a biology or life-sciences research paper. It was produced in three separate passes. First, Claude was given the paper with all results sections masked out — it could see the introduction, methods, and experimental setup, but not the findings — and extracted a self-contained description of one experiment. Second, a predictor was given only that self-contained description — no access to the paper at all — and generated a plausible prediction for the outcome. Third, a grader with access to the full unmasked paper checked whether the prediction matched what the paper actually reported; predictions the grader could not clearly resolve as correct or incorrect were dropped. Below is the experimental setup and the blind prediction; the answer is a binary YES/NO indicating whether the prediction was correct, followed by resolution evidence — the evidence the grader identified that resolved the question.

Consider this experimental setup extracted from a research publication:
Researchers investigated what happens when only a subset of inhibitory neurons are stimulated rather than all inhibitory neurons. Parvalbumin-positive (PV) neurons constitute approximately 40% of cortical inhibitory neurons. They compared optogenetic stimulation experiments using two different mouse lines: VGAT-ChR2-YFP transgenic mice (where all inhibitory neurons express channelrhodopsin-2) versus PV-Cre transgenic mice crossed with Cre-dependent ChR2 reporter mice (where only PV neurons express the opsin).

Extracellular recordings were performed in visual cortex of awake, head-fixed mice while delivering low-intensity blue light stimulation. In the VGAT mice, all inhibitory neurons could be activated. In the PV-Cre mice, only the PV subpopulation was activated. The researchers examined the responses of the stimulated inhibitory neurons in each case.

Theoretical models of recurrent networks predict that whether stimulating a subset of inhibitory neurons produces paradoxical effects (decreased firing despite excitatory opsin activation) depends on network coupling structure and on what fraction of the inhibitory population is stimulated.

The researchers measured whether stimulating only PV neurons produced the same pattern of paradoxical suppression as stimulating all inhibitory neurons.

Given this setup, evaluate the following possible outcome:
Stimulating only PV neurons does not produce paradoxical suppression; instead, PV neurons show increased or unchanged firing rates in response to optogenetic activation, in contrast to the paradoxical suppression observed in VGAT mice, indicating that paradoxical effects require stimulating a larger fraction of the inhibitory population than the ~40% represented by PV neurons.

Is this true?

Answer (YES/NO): NO